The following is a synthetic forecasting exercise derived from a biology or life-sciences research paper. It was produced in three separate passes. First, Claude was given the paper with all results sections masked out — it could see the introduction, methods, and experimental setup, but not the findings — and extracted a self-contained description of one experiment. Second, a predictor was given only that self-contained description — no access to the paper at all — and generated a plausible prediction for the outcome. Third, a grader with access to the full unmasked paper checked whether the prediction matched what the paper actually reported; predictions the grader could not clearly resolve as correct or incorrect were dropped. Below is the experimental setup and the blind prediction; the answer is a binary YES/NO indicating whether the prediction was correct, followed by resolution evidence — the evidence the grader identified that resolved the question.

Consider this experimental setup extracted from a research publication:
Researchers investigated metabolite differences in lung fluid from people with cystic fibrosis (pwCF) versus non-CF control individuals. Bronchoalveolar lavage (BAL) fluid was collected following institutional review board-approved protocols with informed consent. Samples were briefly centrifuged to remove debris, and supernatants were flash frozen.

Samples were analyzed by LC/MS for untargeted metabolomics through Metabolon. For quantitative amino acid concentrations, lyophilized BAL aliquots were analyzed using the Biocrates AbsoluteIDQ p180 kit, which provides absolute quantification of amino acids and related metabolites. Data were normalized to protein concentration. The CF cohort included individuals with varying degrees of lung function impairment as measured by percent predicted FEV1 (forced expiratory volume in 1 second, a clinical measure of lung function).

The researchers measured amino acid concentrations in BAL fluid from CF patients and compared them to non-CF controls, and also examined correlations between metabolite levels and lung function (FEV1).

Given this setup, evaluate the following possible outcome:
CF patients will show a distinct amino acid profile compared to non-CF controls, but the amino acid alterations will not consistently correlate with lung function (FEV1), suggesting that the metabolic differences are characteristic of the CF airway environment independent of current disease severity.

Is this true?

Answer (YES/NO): NO